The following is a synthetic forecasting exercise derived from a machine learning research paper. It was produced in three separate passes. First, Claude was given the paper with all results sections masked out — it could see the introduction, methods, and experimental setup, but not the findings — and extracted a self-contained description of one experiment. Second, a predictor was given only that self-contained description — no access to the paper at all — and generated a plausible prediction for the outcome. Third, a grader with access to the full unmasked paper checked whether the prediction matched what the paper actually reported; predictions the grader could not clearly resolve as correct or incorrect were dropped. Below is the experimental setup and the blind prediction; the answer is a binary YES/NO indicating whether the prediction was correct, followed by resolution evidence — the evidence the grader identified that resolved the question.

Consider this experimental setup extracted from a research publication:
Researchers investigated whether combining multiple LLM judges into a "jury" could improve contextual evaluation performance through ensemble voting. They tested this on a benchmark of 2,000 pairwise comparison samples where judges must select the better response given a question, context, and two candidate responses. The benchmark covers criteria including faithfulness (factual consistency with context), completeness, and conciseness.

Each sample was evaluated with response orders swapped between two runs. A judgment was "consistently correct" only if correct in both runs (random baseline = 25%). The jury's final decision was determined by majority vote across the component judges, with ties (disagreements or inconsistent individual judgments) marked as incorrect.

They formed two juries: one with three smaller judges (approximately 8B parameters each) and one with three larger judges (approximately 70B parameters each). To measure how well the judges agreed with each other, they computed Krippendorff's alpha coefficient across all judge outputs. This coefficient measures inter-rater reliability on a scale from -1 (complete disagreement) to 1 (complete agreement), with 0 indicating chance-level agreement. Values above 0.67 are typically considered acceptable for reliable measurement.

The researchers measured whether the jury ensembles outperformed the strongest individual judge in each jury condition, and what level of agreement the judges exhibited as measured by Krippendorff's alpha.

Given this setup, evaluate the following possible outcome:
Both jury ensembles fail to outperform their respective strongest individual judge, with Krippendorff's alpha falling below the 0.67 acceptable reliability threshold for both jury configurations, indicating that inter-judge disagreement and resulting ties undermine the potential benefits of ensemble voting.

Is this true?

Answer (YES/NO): NO